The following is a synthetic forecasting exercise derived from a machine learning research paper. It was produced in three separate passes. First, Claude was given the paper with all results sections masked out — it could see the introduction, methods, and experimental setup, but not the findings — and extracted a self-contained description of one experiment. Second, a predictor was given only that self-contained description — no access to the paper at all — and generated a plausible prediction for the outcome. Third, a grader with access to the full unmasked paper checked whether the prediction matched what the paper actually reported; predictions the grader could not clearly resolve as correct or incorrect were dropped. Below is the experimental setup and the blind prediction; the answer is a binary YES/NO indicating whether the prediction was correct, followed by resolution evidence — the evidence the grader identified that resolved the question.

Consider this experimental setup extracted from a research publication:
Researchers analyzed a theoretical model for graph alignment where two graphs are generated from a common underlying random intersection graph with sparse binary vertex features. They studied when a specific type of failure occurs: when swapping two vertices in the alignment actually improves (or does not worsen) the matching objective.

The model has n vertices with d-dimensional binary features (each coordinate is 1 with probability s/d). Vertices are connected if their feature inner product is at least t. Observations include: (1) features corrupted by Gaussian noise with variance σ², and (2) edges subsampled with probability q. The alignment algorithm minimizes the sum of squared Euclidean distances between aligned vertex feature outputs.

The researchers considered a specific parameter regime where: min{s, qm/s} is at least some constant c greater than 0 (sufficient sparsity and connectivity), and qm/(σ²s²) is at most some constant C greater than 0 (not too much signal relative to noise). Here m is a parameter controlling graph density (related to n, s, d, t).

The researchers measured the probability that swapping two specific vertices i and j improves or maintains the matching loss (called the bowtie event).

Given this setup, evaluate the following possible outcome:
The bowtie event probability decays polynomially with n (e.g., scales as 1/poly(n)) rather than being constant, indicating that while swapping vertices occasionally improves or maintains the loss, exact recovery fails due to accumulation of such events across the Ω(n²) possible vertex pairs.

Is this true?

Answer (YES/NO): NO